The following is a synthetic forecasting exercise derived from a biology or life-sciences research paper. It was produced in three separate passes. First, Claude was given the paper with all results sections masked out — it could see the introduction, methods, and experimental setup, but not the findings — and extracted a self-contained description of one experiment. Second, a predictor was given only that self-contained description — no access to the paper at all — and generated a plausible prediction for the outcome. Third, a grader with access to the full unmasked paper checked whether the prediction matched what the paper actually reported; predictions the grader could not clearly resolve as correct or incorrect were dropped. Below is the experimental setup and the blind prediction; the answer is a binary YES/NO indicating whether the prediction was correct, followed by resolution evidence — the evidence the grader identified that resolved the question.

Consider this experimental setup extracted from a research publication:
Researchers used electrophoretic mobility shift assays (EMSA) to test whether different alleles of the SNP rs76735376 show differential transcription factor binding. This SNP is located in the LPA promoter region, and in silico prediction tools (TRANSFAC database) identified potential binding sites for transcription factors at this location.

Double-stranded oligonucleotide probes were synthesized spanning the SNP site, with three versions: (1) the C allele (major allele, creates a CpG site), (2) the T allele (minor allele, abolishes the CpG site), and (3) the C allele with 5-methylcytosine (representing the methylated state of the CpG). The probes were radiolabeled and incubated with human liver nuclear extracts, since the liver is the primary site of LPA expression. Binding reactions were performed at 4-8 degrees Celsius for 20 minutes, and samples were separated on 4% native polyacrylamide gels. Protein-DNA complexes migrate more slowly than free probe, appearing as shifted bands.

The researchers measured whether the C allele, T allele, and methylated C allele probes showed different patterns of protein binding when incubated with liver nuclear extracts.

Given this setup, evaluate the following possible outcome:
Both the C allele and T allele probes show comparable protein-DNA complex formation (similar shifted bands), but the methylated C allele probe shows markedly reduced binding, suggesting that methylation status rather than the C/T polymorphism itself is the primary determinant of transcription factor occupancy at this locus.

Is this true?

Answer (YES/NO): NO